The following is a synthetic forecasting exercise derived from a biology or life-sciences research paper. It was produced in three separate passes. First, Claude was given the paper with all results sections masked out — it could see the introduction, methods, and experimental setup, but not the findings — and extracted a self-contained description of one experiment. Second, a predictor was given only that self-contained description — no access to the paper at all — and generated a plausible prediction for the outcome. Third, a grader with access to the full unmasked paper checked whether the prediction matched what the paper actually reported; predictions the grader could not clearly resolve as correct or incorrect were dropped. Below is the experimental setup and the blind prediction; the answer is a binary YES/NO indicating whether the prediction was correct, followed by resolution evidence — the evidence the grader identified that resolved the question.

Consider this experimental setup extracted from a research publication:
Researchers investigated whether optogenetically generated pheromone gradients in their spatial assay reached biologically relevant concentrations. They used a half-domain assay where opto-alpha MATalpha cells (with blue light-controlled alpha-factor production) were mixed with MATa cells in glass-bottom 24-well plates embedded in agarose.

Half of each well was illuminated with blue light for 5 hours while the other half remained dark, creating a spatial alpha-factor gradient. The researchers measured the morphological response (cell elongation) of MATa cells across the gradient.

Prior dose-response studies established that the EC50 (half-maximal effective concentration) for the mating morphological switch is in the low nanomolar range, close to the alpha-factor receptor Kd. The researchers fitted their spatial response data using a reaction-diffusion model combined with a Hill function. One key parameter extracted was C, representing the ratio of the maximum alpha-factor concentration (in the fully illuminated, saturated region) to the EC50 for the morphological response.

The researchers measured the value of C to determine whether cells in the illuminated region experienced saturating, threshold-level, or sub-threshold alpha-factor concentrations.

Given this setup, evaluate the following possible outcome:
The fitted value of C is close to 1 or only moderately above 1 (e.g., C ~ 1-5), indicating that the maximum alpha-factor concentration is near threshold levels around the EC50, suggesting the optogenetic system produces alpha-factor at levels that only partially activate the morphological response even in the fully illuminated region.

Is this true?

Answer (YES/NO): YES